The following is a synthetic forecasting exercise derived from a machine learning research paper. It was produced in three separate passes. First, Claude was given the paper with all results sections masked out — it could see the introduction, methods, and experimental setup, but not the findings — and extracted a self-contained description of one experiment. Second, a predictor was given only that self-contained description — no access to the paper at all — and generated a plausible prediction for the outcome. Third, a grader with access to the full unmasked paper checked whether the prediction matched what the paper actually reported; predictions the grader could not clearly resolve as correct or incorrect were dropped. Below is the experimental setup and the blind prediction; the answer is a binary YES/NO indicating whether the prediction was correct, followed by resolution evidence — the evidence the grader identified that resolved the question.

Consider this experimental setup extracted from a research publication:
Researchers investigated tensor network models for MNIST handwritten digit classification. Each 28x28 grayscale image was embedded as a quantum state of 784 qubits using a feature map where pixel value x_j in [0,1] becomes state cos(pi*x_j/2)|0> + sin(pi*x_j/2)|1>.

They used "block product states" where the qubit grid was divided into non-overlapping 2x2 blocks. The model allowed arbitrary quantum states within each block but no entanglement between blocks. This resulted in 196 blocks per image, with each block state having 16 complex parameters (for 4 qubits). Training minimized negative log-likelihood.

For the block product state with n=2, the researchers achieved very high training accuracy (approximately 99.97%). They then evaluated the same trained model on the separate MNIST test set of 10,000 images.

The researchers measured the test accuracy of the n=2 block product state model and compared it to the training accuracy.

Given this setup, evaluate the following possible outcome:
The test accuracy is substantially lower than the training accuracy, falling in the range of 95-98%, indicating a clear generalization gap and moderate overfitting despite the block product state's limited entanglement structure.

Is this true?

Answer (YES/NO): NO